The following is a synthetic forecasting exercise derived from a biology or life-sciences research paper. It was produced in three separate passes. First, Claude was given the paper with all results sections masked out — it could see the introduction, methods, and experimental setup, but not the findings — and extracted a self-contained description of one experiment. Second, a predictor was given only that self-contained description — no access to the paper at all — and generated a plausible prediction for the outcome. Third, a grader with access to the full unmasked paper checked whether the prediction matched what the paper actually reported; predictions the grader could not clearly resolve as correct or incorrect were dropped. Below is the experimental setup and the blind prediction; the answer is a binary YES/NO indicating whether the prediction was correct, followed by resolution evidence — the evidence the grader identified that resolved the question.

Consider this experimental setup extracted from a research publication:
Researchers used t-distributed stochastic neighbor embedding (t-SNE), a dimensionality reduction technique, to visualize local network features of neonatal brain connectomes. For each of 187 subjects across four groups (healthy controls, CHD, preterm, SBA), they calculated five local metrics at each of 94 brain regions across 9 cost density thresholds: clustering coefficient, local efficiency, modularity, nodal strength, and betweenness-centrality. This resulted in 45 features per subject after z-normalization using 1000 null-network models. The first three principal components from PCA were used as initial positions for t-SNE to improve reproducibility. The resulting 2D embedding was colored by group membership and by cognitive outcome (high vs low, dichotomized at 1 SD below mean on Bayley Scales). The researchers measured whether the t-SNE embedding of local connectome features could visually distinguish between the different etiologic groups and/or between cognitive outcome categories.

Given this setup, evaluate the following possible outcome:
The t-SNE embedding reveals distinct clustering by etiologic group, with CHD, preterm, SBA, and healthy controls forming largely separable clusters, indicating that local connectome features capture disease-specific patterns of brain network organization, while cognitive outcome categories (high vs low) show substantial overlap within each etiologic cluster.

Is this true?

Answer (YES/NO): NO